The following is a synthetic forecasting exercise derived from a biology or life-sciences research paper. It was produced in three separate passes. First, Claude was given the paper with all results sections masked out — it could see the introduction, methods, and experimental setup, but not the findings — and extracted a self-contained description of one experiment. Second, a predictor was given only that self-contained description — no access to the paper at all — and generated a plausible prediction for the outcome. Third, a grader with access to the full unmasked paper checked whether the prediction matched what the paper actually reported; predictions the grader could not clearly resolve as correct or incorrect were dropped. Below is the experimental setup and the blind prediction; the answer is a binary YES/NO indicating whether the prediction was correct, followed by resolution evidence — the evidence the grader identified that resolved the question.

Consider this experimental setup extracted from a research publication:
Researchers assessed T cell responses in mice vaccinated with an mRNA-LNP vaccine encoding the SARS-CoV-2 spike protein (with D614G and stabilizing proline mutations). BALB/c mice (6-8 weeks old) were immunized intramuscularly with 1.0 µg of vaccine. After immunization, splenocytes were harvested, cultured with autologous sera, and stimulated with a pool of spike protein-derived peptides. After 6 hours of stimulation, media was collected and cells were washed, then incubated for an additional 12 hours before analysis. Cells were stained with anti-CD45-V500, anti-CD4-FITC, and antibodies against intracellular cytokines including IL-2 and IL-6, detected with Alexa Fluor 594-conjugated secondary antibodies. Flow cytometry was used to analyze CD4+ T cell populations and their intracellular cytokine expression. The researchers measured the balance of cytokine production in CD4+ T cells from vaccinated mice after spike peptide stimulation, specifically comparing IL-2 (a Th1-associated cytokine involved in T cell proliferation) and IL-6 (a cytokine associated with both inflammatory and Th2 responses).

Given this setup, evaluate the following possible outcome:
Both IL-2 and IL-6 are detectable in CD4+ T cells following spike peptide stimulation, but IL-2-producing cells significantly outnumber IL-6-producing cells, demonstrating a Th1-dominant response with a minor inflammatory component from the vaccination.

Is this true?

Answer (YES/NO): YES